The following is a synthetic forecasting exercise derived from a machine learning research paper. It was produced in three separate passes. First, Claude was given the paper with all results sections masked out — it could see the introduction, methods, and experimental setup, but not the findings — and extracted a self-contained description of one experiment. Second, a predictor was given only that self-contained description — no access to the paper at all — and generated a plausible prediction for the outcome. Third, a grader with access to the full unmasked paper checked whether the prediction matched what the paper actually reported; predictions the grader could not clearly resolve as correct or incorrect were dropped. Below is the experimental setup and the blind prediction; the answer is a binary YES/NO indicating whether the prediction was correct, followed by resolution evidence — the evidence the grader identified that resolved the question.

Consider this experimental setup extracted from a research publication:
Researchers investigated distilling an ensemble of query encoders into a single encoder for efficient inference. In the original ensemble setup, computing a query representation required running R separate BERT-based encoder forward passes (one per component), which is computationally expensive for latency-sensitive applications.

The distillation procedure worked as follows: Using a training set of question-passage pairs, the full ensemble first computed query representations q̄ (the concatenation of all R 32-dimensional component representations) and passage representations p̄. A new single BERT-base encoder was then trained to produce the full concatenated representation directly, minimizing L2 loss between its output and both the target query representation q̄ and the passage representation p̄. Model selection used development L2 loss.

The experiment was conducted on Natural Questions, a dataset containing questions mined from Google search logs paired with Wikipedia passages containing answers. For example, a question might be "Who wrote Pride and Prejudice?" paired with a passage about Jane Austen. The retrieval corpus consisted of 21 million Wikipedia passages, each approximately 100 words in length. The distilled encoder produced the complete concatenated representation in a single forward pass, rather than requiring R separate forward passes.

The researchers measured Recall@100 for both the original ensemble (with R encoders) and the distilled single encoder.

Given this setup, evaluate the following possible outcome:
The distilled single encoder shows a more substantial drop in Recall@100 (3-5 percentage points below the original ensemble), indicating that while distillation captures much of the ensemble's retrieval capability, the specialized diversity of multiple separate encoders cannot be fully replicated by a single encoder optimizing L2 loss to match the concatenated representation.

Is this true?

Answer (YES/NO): NO